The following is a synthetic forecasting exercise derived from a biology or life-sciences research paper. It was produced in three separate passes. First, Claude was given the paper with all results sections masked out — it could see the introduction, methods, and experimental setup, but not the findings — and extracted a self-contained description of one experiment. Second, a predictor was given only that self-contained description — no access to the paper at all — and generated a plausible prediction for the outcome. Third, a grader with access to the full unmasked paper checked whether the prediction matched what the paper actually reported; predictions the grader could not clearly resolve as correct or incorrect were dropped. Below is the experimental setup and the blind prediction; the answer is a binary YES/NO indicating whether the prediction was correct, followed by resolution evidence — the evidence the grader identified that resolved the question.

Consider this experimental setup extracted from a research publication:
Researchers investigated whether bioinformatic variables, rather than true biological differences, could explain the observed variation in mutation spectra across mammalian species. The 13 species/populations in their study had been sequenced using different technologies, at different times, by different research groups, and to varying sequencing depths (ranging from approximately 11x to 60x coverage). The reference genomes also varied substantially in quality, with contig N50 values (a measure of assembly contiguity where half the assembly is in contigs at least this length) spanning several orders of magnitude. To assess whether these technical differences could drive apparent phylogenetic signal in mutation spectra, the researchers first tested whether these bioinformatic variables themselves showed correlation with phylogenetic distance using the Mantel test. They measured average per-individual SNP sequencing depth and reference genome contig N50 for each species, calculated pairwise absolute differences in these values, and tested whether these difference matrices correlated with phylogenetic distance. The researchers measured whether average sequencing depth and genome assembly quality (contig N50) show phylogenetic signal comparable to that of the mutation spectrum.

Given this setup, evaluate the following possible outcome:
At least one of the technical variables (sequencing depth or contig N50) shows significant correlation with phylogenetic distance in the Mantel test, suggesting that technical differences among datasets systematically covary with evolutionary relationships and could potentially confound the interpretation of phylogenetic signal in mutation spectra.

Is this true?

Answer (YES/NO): YES